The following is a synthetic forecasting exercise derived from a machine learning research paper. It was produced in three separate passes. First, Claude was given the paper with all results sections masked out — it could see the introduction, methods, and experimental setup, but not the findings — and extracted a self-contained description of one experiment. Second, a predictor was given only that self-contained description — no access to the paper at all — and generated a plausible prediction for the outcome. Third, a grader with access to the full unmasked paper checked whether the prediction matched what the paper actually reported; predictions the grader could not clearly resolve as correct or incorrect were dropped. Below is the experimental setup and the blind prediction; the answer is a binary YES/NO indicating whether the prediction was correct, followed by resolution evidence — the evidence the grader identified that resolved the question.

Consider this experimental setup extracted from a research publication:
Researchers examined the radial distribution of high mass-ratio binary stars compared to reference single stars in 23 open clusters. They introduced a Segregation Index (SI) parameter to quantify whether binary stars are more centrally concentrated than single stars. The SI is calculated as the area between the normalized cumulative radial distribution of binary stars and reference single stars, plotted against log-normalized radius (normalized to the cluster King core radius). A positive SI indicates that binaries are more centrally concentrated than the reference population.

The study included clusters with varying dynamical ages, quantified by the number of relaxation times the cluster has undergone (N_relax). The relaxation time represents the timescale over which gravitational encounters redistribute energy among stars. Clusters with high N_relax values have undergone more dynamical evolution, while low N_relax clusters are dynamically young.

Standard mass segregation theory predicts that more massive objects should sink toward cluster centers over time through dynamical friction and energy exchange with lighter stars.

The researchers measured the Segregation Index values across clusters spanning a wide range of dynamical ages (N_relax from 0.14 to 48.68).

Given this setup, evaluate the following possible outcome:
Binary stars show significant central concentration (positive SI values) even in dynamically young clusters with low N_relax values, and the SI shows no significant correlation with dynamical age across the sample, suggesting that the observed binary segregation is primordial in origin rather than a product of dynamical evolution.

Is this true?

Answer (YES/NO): YES